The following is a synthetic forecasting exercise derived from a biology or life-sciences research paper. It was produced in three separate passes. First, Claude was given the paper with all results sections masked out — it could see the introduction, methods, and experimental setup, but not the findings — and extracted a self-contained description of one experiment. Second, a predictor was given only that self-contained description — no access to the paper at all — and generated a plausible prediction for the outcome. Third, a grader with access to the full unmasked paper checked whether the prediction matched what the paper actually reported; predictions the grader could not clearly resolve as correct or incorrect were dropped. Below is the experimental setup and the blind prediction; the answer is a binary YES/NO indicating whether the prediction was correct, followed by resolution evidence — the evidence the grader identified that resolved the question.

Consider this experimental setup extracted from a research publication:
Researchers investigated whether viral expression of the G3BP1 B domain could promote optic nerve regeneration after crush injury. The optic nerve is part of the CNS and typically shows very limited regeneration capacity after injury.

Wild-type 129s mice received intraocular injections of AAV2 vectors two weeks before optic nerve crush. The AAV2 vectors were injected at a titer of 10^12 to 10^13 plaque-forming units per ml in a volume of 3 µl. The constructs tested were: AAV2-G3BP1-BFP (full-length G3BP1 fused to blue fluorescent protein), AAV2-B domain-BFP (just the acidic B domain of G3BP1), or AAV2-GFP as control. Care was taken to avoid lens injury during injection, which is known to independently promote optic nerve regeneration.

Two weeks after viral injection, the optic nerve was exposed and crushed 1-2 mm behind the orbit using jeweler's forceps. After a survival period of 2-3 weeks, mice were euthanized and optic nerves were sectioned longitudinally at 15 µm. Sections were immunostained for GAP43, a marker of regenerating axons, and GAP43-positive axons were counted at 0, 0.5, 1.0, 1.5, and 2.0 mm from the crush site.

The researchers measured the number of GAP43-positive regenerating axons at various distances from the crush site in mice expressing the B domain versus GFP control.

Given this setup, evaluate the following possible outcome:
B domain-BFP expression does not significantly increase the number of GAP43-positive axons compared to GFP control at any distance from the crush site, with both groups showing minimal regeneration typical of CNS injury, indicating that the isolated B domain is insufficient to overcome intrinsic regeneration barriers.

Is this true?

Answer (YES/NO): NO